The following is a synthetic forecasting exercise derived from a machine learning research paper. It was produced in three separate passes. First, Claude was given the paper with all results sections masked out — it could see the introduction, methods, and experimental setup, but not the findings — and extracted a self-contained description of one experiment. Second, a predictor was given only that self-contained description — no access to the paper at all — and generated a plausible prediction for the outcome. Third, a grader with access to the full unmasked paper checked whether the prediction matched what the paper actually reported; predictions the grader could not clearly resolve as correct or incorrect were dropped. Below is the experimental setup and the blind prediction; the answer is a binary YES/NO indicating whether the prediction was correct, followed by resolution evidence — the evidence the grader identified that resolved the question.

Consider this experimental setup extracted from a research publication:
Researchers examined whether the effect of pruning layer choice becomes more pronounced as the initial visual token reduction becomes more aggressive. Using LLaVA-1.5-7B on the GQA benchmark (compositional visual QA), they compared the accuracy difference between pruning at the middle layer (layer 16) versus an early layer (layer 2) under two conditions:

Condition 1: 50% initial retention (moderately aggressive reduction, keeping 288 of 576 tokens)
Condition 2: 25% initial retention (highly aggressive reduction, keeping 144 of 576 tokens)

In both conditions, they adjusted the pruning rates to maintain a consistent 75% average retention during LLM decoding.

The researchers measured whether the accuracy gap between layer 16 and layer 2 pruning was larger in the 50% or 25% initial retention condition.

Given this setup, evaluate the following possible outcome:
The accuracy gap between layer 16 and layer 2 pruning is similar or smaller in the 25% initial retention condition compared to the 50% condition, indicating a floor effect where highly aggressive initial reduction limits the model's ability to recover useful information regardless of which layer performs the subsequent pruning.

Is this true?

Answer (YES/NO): NO